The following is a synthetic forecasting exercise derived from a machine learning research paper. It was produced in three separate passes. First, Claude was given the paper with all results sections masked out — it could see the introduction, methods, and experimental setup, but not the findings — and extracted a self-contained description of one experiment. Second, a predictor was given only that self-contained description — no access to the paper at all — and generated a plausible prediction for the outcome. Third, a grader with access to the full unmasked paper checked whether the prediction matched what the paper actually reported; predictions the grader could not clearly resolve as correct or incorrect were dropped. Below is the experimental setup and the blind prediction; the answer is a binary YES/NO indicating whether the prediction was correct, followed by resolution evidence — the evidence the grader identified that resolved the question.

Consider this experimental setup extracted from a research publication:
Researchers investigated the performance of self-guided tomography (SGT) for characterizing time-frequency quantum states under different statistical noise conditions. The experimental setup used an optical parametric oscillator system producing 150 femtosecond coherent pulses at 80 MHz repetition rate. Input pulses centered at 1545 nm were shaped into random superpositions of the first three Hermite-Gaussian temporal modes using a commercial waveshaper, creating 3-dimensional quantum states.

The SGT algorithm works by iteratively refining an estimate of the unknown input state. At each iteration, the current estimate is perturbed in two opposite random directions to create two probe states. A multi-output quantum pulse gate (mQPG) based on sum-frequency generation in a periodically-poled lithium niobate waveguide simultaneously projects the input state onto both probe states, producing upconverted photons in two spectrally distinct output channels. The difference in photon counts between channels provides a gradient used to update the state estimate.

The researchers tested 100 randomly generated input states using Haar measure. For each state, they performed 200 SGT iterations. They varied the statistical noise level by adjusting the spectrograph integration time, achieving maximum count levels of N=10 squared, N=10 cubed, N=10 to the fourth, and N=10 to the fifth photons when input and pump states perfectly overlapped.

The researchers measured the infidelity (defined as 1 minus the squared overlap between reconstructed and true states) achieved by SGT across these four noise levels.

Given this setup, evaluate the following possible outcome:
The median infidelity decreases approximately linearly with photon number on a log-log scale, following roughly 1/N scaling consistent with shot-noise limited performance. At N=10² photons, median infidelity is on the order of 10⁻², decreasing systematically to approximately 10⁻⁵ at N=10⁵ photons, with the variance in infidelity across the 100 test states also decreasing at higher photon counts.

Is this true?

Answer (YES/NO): NO